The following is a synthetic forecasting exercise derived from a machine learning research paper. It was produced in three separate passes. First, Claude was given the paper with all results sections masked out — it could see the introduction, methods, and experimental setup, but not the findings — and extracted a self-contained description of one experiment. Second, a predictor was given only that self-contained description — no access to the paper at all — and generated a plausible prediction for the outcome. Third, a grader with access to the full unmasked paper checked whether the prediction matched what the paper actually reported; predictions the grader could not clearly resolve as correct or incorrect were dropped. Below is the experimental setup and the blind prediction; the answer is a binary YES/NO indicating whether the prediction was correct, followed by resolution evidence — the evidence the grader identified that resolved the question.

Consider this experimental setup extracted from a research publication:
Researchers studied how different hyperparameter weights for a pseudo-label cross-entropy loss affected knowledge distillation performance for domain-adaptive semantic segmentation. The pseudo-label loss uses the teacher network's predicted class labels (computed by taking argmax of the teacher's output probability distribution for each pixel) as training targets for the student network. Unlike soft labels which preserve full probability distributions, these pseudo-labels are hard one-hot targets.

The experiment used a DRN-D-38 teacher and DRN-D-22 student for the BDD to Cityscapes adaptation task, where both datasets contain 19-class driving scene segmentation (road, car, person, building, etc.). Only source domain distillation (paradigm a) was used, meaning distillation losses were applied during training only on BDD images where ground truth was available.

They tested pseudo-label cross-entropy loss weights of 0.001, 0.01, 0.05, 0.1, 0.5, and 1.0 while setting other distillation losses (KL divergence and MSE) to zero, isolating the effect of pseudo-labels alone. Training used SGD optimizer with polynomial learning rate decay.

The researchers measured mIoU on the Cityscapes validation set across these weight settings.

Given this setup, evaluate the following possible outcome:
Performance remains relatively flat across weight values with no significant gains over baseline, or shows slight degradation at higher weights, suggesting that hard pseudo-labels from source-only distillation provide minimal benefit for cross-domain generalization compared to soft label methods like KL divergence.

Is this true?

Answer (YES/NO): NO